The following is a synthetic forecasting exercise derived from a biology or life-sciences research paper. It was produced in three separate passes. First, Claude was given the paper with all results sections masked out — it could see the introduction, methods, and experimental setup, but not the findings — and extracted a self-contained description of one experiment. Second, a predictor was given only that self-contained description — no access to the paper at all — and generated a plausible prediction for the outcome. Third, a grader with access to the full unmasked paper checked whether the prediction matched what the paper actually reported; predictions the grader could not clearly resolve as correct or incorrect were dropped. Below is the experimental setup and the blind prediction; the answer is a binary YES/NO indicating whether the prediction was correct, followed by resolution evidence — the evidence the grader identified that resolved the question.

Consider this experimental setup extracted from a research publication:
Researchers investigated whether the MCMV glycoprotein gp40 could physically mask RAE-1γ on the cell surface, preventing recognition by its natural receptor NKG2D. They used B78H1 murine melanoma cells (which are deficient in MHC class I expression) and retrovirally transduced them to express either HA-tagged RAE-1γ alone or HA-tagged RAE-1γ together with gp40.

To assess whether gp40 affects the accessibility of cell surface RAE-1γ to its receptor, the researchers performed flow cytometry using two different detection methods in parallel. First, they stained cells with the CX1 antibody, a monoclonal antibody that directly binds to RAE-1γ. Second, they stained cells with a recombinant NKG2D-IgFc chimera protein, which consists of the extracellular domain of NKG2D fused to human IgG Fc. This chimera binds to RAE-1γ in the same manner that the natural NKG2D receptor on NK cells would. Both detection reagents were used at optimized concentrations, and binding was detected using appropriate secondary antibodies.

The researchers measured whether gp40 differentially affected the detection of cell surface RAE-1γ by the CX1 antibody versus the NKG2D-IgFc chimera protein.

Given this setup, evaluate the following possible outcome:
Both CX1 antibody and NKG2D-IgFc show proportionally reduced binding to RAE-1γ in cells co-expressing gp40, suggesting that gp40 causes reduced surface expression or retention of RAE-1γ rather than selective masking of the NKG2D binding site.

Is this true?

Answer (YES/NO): NO